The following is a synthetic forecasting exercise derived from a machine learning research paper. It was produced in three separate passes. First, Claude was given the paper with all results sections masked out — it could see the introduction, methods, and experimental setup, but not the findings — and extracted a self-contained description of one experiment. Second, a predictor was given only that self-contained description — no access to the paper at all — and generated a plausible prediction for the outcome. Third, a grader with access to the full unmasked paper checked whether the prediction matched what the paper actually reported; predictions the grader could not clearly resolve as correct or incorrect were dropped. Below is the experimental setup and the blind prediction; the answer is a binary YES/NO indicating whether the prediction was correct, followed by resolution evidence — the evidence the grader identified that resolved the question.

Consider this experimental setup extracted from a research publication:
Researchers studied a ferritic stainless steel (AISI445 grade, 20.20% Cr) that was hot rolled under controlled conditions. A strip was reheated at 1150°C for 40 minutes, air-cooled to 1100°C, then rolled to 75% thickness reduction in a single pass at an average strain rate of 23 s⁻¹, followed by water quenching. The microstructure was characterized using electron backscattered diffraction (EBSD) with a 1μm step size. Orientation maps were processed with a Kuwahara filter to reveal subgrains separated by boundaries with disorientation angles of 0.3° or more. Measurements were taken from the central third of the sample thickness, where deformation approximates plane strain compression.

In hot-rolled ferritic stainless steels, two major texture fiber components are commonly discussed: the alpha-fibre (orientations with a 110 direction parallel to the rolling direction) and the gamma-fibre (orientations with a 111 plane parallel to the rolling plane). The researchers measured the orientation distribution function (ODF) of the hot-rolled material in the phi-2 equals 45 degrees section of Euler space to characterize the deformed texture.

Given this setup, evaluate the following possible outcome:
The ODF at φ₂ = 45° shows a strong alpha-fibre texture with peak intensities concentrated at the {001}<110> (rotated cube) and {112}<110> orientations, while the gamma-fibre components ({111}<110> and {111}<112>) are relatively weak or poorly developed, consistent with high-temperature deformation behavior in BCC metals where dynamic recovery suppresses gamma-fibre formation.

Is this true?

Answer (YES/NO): NO